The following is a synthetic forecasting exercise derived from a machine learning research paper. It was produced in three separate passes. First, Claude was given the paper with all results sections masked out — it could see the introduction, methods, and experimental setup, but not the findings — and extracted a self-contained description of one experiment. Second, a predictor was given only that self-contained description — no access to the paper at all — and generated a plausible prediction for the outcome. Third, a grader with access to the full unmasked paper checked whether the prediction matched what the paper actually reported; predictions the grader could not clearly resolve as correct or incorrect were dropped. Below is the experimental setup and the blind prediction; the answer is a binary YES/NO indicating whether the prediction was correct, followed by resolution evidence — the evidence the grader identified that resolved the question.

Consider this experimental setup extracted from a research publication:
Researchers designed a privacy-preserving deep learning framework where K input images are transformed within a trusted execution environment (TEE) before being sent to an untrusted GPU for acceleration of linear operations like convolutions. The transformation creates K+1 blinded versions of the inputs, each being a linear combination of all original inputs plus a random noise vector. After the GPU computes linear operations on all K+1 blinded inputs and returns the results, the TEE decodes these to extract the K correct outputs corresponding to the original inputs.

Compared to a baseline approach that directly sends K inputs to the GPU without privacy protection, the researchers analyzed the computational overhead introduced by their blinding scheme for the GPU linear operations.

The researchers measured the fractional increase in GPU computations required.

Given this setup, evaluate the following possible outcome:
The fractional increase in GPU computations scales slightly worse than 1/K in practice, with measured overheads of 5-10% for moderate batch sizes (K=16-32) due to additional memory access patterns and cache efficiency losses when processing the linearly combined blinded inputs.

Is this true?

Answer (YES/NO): NO